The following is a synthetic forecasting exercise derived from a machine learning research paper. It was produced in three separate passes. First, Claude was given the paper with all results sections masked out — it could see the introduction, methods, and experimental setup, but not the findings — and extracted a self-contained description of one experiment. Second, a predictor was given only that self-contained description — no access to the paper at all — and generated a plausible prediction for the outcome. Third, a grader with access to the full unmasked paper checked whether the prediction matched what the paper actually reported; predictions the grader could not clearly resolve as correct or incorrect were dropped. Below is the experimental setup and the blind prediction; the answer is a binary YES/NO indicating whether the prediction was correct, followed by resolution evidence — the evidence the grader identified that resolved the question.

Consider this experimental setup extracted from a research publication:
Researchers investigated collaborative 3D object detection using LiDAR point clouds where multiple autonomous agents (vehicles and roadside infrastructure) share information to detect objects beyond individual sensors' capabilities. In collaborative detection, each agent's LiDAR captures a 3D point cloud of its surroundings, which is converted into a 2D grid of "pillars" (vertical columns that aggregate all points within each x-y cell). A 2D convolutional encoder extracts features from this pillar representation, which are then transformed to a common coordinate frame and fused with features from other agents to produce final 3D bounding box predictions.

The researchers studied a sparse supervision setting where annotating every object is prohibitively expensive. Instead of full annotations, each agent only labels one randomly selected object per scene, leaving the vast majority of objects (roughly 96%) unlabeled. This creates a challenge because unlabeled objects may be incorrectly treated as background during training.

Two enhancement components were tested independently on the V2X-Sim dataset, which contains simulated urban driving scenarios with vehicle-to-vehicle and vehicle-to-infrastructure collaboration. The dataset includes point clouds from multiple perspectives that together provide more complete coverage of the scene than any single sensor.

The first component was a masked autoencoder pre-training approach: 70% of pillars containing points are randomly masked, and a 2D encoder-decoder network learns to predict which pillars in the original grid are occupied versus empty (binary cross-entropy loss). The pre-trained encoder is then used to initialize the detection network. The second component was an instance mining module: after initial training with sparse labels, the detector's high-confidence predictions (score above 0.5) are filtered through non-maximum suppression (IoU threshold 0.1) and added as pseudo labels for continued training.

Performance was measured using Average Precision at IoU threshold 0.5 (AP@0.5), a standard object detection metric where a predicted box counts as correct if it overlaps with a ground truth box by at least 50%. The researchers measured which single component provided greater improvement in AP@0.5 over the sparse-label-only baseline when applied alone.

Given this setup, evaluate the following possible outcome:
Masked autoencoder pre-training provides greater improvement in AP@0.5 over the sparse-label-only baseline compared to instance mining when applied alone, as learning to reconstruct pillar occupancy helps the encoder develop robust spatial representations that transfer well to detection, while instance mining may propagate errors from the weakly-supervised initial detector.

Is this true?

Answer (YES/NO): YES